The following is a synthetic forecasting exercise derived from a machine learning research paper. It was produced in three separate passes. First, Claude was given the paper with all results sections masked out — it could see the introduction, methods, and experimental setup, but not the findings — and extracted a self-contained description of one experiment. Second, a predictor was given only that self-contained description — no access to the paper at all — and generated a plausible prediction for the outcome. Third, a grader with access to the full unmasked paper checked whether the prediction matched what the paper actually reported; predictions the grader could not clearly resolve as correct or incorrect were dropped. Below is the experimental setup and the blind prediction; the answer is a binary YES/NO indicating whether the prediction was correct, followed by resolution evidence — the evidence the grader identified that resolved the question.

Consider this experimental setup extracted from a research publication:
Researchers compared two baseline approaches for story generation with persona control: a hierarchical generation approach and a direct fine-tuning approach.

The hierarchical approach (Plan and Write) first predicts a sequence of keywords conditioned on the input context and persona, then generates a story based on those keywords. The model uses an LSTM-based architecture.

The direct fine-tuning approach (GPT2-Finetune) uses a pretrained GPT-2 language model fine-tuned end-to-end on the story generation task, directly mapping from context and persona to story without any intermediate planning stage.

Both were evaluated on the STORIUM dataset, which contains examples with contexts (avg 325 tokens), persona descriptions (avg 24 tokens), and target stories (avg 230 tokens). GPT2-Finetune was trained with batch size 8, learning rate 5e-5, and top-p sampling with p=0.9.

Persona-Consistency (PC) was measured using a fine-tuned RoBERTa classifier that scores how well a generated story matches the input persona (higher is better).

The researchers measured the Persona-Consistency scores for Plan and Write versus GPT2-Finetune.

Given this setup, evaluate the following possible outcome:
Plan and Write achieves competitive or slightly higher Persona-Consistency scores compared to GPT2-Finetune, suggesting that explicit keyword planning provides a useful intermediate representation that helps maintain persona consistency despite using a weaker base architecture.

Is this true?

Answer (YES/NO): NO